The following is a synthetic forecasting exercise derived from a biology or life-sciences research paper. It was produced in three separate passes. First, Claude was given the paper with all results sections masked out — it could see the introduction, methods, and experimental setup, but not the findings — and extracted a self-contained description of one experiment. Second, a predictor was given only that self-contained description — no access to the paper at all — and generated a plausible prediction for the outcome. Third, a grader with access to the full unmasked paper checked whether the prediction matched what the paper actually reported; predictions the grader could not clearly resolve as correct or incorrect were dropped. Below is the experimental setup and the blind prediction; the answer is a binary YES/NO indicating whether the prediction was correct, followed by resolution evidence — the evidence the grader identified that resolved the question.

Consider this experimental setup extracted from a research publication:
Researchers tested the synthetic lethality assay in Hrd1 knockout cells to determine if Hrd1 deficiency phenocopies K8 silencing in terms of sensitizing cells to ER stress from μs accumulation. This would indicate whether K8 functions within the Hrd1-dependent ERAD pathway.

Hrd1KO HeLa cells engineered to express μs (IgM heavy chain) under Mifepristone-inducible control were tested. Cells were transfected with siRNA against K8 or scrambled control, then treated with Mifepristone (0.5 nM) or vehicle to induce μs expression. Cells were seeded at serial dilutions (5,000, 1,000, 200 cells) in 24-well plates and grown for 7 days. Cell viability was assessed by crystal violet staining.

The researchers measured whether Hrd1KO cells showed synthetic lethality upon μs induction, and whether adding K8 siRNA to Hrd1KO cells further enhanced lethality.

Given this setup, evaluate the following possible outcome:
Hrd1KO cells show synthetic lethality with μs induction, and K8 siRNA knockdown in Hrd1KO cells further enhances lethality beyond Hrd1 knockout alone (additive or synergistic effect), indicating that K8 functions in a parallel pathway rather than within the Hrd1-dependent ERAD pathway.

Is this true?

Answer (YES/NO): NO